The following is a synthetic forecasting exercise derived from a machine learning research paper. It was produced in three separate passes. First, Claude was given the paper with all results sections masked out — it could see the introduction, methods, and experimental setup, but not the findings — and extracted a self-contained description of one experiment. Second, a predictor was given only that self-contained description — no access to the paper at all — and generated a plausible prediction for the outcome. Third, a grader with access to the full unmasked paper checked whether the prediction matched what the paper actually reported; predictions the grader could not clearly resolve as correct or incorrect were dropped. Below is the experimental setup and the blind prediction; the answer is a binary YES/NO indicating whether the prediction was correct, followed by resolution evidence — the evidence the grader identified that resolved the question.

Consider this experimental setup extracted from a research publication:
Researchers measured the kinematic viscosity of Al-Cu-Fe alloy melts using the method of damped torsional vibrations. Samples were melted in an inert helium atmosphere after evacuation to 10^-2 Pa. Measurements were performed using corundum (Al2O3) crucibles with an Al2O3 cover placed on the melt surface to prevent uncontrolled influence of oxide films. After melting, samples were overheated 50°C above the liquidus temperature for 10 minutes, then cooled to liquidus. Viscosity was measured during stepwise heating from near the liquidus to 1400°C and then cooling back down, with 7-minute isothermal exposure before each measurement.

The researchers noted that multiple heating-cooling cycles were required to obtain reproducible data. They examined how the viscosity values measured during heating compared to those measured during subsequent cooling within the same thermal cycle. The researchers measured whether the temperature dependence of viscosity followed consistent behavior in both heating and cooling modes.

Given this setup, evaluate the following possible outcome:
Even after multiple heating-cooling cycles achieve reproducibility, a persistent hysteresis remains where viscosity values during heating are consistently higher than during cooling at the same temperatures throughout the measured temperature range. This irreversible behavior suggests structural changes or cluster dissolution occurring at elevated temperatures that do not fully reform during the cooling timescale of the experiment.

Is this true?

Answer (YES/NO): NO